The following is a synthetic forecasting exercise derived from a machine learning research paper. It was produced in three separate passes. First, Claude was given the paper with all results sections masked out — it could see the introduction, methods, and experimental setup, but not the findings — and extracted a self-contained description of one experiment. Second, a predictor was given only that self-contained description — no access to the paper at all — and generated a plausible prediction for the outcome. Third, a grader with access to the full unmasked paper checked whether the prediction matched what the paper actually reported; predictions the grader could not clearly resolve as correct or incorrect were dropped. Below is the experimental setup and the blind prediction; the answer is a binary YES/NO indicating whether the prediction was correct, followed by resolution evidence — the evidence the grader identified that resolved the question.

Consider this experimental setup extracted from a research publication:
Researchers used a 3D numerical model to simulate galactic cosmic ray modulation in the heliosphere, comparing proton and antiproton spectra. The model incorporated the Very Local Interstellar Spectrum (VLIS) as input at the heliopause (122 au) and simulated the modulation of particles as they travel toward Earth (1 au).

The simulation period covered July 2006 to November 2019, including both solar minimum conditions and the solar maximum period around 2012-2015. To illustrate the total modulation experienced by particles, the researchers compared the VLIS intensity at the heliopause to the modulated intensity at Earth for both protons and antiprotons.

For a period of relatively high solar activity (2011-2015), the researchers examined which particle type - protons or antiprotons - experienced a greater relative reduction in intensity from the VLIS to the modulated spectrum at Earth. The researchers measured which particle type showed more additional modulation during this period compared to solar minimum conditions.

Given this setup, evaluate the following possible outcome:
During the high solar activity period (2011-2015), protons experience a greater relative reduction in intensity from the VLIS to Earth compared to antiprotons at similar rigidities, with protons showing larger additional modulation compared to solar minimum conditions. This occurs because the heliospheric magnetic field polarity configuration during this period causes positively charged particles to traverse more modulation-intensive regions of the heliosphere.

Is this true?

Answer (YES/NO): YES